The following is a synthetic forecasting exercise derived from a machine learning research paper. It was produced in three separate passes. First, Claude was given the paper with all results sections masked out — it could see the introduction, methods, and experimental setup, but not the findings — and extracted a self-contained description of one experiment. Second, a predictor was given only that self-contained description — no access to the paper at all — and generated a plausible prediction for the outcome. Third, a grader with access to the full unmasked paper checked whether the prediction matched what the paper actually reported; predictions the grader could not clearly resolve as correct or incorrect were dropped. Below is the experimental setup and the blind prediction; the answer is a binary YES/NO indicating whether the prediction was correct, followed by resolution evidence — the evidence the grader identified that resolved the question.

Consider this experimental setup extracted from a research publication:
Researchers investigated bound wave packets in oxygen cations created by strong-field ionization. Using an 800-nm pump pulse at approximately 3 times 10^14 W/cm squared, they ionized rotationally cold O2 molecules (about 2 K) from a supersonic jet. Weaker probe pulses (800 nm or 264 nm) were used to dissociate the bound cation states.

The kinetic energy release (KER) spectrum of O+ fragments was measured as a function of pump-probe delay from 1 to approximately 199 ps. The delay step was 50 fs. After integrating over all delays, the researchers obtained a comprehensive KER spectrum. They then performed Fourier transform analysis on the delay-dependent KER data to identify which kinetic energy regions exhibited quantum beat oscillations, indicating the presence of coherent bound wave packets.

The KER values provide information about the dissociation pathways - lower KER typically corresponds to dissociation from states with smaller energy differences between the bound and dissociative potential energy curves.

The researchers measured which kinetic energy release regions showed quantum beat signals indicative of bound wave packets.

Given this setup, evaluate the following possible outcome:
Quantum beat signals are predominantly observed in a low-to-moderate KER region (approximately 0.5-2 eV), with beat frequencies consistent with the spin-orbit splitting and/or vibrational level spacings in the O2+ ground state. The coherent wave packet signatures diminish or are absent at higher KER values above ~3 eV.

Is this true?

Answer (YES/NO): NO